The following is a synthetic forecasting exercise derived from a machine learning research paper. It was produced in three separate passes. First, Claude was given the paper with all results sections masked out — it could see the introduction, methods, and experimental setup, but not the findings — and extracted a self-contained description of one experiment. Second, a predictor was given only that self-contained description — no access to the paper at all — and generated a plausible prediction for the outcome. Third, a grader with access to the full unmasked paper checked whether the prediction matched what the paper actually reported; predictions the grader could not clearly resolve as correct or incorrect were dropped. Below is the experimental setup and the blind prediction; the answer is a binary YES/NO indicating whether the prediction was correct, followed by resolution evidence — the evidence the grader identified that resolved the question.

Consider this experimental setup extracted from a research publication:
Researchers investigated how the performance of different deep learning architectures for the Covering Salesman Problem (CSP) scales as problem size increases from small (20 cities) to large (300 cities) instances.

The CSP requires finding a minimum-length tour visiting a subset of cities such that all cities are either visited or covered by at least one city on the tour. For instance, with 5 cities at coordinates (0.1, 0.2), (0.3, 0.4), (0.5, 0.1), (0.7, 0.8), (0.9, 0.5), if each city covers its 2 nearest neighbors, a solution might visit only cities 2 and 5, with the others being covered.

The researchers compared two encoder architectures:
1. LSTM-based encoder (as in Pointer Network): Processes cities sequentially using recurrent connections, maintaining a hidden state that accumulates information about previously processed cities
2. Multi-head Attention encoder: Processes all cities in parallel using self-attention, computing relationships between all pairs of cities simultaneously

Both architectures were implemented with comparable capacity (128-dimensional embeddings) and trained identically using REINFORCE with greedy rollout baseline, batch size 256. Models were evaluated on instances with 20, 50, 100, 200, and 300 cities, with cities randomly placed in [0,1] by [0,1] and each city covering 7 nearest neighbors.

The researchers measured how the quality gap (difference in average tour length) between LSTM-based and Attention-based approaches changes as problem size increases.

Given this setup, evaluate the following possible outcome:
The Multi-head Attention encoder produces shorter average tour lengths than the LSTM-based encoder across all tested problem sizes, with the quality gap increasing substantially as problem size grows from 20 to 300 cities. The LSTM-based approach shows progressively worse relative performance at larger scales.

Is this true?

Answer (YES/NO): YES